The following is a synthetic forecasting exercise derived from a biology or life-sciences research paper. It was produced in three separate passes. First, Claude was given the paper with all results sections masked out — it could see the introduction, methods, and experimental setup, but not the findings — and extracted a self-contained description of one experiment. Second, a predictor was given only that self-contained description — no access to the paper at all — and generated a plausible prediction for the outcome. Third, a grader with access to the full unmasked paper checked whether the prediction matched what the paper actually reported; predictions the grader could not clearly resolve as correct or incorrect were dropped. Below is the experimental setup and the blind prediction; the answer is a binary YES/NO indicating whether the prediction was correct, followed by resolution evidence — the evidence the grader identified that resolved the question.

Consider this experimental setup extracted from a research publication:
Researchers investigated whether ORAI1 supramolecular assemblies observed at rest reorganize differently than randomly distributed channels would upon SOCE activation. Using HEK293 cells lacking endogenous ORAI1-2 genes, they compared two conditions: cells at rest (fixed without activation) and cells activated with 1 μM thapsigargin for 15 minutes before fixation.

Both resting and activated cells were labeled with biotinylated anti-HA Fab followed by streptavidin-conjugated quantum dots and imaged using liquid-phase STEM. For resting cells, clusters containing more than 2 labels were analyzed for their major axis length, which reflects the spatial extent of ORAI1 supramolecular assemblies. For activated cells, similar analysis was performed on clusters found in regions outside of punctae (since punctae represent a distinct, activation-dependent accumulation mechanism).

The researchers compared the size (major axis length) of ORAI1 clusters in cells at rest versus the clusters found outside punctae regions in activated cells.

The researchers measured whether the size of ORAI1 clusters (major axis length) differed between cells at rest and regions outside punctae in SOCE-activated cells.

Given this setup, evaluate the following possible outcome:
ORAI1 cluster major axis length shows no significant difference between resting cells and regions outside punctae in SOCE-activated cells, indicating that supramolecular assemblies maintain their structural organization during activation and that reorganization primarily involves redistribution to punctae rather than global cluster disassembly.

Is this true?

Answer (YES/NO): NO